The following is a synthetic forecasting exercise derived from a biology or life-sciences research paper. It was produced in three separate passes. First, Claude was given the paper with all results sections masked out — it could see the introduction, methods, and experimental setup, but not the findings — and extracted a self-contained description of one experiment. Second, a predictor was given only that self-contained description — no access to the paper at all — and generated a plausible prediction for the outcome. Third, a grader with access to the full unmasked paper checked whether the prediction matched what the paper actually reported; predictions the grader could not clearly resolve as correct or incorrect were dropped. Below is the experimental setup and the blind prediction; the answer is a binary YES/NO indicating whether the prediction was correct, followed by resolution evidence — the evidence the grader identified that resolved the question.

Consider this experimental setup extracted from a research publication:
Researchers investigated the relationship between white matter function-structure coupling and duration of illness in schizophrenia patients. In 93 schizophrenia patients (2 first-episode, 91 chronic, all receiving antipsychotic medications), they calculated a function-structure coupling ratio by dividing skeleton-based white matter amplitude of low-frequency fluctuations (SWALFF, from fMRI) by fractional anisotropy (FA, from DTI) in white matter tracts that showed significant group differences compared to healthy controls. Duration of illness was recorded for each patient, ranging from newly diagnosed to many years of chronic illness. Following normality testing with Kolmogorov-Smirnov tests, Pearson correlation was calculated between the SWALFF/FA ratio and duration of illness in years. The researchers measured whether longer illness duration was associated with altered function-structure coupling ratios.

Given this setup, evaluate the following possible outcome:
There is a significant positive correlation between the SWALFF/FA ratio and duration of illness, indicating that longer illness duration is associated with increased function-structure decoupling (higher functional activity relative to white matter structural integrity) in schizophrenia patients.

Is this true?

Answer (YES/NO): YES